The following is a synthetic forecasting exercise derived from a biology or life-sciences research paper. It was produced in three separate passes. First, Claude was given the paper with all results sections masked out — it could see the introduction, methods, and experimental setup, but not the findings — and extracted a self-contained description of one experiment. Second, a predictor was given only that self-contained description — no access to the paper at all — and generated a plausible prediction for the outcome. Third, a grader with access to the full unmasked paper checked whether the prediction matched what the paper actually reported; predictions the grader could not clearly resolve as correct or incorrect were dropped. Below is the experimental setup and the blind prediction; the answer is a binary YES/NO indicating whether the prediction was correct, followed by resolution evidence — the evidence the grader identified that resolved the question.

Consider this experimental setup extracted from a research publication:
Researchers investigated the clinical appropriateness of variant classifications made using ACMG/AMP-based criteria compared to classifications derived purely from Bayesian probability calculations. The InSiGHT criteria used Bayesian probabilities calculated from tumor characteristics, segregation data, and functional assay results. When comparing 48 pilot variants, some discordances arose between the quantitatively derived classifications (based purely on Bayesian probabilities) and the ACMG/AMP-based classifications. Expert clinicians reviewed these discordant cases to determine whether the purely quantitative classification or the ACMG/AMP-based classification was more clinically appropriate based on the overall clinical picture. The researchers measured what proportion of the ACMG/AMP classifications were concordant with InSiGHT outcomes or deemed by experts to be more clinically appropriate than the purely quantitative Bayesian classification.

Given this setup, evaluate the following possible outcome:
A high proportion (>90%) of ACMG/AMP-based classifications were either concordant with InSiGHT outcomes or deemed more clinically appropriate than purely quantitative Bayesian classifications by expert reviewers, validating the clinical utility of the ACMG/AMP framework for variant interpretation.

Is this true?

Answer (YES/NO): YES